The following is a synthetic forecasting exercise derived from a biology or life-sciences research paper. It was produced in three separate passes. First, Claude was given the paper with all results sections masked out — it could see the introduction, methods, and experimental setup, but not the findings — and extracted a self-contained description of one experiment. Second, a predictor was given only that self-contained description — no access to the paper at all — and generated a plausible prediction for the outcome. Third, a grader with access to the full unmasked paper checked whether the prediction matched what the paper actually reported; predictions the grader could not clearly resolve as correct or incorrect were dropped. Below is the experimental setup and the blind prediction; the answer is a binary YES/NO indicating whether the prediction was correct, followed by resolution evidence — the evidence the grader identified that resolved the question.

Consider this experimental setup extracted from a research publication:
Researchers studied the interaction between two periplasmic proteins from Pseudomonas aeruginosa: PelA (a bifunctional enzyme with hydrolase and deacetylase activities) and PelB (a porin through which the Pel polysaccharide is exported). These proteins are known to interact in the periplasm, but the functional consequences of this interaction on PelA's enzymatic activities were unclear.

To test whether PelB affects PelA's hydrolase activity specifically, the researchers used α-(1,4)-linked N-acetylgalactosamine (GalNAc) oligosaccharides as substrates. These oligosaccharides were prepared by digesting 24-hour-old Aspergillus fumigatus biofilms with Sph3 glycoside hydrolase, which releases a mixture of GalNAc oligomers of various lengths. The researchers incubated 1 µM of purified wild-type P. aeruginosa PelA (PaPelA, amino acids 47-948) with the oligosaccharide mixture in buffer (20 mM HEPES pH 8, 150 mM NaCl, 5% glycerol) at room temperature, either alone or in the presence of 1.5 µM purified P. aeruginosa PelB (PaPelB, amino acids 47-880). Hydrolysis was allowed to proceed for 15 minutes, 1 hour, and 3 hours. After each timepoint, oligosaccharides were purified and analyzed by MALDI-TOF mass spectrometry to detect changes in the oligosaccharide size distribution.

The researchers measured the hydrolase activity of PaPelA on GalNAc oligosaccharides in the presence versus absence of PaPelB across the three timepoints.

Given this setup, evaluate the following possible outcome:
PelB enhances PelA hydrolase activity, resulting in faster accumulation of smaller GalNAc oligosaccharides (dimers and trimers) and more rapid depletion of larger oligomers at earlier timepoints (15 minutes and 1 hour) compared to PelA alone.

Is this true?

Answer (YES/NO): NO